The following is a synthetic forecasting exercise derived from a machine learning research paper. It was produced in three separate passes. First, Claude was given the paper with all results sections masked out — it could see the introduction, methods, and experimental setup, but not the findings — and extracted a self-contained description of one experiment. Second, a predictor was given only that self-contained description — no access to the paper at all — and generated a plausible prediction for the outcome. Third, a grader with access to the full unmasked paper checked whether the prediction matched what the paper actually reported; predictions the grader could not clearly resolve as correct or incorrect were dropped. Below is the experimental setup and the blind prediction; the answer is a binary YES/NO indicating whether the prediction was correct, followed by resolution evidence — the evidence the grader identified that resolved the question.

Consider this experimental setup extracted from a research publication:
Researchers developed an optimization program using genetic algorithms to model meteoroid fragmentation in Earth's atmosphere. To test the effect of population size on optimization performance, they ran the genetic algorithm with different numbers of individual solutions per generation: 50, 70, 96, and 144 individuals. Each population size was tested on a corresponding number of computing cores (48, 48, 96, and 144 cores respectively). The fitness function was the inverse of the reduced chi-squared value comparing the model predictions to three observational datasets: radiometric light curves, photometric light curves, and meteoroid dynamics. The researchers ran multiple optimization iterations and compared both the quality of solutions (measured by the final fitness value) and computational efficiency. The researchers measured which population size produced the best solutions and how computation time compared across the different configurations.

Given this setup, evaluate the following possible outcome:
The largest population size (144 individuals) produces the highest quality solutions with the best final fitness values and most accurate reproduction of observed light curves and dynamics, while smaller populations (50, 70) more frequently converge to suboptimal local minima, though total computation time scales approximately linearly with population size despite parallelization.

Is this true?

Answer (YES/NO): NO